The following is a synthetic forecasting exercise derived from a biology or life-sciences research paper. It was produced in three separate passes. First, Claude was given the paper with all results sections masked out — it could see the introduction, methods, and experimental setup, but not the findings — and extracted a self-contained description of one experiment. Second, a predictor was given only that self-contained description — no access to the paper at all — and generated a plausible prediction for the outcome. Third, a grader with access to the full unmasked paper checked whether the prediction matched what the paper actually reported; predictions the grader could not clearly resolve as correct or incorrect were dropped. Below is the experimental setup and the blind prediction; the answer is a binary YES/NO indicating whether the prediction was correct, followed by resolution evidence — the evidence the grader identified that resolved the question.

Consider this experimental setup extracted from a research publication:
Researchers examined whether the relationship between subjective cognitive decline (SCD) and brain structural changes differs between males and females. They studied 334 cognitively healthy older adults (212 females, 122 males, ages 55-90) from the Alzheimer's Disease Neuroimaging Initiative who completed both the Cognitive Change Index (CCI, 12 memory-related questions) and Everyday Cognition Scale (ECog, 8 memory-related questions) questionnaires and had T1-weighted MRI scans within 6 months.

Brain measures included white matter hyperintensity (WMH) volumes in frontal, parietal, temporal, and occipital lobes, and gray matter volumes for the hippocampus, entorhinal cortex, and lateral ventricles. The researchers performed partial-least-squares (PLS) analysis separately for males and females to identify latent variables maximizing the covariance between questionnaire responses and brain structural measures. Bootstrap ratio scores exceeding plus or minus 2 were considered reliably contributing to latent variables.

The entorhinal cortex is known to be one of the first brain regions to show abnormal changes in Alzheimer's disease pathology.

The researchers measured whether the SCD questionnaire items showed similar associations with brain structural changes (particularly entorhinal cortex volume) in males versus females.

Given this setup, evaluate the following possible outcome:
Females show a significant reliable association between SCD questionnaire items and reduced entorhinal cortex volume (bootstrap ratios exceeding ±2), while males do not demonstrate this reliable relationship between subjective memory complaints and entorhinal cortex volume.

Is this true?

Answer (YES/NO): YES